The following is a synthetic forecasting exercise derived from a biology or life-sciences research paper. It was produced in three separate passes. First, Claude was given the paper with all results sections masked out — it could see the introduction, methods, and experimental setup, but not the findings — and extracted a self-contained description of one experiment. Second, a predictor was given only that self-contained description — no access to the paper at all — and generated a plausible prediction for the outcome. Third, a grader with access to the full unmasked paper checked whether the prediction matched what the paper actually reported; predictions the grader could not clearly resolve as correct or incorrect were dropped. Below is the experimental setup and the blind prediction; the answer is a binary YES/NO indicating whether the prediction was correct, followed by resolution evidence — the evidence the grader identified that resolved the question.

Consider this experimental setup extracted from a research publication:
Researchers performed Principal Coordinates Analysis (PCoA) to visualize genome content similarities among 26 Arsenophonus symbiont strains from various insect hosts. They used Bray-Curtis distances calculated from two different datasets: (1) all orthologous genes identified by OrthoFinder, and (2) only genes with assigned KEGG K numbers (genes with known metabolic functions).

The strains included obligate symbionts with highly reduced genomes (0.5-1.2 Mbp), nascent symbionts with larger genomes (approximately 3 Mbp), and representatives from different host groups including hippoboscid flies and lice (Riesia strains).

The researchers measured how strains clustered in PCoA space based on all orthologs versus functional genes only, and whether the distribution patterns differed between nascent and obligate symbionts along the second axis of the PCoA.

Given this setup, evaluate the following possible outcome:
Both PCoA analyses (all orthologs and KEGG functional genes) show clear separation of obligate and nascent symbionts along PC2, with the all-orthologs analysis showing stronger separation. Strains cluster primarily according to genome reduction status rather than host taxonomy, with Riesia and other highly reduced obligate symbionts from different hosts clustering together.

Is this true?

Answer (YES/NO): NO